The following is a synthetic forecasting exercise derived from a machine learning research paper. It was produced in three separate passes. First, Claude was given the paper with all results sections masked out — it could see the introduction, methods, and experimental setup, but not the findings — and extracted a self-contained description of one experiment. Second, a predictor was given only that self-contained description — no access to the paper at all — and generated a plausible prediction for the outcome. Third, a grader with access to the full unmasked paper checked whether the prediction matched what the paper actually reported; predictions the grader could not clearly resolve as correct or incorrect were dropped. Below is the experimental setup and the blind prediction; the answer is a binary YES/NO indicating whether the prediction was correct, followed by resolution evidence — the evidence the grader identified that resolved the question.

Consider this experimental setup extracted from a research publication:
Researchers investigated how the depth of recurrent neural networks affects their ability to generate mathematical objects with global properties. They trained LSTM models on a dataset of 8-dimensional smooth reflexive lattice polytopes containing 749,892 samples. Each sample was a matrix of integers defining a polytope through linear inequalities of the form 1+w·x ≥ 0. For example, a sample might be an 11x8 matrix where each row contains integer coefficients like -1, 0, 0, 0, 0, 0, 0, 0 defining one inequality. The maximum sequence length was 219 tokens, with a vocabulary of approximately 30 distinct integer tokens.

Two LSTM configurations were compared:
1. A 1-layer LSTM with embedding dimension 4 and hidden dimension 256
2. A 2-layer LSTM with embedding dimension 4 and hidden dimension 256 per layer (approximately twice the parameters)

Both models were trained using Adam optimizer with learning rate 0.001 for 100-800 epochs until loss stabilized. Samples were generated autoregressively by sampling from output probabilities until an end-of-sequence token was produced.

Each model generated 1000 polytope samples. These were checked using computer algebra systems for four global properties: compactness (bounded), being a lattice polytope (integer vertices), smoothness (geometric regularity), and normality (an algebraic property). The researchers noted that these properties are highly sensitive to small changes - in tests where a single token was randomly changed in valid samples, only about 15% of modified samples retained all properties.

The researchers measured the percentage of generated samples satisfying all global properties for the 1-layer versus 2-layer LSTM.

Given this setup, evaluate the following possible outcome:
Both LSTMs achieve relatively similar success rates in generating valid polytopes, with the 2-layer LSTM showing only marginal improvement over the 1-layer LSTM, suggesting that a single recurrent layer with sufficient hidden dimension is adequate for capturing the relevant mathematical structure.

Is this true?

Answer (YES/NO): YES